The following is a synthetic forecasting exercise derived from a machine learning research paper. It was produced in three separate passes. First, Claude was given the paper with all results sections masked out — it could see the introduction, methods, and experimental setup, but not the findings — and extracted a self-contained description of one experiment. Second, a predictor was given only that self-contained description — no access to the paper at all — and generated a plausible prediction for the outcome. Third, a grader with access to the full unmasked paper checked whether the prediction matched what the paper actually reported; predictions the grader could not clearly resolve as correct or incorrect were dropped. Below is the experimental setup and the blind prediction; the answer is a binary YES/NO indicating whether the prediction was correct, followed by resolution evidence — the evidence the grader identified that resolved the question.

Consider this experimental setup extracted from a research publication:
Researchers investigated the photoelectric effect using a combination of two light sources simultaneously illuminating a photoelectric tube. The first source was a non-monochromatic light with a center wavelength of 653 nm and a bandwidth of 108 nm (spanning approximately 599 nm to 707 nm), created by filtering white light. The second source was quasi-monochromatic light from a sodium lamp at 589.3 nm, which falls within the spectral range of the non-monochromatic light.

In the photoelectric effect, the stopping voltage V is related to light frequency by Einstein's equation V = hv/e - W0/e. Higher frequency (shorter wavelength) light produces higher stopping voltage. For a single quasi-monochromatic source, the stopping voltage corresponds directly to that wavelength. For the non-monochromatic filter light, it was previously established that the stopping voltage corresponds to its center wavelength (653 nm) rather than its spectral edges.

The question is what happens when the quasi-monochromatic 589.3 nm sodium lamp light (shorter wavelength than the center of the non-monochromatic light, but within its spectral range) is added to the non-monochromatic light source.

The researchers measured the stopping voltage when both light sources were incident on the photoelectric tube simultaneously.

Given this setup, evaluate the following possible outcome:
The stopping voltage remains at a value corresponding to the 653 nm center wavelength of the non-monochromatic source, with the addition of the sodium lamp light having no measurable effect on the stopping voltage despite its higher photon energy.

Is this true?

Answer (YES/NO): NO